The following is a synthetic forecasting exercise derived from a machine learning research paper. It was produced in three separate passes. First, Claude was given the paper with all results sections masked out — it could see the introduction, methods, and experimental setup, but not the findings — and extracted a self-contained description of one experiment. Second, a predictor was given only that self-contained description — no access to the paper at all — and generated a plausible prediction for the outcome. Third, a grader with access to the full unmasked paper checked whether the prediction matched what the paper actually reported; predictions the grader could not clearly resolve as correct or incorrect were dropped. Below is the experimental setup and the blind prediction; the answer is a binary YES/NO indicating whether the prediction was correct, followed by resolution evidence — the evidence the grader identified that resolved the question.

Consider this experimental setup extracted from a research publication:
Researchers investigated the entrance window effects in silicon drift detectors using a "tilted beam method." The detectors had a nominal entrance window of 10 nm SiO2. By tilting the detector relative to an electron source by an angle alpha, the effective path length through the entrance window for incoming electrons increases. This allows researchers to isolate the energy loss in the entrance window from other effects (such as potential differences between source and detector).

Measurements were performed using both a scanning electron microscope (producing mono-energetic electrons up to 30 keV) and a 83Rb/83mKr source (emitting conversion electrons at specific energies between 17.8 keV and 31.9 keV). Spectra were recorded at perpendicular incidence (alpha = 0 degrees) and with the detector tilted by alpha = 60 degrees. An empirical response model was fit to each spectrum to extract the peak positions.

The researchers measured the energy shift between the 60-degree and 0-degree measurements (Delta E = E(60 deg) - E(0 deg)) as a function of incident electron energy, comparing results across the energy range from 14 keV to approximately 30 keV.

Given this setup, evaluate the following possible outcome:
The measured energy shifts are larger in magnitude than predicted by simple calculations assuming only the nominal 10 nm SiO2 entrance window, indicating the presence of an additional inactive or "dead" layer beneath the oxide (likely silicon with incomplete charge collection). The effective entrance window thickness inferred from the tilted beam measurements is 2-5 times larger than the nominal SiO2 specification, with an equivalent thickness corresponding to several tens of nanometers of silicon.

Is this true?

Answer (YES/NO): YES